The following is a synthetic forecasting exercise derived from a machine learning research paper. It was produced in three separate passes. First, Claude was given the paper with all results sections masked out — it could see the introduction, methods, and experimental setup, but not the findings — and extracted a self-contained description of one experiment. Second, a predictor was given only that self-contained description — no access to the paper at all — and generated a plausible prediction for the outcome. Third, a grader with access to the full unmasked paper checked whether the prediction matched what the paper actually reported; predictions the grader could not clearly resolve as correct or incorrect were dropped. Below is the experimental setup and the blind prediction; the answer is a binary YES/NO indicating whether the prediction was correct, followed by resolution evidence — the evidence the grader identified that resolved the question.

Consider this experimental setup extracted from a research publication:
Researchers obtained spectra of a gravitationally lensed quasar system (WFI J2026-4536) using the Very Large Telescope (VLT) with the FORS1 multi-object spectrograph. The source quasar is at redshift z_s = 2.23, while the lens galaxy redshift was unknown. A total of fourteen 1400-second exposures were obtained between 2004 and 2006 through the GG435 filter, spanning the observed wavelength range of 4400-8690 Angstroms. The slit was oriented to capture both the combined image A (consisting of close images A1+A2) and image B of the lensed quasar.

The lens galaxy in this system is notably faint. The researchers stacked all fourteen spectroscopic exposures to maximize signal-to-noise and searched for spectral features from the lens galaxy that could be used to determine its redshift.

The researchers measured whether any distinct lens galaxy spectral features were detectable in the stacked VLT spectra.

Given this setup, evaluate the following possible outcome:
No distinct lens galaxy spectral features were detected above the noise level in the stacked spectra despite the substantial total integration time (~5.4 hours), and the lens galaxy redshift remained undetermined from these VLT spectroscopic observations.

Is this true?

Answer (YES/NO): YES